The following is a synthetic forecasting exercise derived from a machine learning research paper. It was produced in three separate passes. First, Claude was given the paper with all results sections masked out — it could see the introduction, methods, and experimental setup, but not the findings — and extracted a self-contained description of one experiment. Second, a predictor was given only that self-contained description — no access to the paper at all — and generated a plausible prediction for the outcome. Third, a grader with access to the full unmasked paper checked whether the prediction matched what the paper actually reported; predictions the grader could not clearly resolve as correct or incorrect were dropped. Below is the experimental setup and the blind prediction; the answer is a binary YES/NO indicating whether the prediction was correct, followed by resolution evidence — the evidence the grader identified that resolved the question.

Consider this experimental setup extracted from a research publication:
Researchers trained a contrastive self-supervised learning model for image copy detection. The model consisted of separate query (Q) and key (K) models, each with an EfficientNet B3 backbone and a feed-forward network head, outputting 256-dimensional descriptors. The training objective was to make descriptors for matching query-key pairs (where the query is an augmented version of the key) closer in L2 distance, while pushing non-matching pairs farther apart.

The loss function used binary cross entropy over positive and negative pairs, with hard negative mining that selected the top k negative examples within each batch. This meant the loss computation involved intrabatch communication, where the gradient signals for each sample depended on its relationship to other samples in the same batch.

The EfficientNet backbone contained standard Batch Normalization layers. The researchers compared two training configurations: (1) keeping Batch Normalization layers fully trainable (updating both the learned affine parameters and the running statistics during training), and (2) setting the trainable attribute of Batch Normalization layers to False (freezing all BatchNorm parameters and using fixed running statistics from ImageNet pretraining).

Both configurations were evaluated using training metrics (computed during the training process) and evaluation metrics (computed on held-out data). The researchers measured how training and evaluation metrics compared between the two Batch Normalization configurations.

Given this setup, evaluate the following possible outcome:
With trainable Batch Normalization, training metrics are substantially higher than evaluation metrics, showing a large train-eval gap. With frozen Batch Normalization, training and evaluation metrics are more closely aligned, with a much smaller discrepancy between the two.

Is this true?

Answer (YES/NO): YES